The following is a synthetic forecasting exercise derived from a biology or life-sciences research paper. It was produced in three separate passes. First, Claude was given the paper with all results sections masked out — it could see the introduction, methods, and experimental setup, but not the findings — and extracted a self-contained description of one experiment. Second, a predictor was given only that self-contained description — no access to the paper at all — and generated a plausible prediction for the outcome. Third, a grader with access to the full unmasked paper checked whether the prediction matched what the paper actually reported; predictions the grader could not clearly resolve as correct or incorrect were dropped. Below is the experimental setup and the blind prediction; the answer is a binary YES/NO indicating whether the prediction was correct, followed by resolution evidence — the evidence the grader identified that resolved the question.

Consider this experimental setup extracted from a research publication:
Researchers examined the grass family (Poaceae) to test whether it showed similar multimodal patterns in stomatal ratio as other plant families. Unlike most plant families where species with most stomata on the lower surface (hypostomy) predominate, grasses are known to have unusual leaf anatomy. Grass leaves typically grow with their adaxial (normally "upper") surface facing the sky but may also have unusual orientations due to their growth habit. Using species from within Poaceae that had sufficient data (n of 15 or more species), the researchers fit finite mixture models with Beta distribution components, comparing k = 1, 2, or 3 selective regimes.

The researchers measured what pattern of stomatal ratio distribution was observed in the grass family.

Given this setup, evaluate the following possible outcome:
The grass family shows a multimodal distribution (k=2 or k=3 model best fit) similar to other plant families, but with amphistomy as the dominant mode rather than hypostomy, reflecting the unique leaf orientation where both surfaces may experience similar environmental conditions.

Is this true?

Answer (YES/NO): NO